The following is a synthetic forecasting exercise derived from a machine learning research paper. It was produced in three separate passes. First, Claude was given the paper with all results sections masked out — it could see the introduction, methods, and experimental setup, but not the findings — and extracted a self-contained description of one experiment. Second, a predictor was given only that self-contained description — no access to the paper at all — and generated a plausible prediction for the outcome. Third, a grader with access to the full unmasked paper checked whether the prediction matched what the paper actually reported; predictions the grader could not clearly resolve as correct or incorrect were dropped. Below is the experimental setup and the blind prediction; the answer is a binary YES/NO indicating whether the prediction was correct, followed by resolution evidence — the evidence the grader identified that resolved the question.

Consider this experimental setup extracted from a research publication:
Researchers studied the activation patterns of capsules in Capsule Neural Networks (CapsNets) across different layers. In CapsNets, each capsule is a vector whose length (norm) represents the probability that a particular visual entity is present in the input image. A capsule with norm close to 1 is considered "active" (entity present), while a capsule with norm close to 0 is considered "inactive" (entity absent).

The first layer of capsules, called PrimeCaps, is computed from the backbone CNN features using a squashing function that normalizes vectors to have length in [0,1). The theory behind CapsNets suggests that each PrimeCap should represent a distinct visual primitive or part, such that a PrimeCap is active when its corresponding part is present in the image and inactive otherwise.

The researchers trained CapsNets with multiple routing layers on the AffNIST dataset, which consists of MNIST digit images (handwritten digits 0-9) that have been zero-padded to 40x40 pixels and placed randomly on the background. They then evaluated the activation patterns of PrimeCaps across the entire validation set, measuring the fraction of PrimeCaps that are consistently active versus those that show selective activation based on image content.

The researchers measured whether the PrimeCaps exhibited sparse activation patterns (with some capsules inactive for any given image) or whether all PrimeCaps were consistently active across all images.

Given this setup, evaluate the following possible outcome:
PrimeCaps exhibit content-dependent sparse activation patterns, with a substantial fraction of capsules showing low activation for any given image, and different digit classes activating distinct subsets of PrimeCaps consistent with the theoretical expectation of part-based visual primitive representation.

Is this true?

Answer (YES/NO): NO